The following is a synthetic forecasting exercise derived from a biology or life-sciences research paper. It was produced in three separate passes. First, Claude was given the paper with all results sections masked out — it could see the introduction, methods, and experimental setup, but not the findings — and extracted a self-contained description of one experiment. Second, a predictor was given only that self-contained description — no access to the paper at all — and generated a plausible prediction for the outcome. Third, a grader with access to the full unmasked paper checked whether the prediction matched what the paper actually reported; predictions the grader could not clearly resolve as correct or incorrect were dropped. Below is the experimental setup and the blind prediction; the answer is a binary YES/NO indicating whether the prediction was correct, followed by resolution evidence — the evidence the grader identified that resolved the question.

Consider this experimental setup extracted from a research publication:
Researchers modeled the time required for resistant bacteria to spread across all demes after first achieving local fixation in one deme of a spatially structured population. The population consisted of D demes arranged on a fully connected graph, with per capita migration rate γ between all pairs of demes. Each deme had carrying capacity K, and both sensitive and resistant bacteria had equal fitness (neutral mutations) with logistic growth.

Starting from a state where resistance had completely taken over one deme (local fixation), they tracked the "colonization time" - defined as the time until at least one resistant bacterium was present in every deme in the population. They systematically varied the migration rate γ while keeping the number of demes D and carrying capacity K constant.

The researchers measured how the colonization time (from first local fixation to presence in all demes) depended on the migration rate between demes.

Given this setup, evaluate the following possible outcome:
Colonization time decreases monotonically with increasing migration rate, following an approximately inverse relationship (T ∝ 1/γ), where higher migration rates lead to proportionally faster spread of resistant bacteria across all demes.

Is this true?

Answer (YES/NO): YES